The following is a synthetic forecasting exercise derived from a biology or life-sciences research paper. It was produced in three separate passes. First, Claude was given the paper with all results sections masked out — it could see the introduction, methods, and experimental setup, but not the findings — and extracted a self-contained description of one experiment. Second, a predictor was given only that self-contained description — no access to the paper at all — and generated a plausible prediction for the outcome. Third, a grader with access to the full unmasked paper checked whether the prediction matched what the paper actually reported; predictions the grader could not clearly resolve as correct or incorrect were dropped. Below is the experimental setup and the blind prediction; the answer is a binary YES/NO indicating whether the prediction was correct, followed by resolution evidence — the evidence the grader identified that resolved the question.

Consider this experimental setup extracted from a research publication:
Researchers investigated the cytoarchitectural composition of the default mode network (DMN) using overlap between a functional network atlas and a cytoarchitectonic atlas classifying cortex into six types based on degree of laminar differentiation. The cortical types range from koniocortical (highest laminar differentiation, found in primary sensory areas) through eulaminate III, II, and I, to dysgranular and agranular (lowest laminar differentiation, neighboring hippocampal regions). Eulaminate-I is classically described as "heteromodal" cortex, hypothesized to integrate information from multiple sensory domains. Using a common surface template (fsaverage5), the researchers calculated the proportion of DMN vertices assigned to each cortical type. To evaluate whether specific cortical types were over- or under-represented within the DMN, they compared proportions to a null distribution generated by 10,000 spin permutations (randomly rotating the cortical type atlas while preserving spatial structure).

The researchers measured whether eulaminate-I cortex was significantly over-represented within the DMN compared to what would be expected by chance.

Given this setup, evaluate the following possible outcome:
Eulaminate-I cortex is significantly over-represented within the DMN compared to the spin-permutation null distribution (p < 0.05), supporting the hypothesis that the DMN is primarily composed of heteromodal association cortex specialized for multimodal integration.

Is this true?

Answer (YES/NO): YES